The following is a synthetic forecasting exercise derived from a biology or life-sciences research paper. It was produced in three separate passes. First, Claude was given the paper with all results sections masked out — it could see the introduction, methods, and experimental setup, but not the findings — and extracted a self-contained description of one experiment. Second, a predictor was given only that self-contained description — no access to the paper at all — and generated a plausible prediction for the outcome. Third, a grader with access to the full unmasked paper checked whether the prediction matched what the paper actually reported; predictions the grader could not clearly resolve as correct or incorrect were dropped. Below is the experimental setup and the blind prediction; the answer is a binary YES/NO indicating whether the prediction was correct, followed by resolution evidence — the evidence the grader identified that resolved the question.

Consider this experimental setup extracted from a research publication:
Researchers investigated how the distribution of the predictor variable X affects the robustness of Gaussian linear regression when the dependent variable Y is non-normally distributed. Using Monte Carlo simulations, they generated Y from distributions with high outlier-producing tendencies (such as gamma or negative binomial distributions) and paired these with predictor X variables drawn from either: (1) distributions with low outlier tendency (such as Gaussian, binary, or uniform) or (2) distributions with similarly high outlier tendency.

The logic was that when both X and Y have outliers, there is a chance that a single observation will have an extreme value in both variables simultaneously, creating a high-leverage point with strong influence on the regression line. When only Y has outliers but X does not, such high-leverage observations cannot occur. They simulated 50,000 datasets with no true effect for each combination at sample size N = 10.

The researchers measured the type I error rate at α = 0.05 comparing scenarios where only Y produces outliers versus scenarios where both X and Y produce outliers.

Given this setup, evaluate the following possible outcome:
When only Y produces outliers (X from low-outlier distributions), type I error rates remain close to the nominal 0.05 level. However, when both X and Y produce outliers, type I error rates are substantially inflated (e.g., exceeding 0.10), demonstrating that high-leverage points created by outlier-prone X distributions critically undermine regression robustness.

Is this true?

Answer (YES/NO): YES